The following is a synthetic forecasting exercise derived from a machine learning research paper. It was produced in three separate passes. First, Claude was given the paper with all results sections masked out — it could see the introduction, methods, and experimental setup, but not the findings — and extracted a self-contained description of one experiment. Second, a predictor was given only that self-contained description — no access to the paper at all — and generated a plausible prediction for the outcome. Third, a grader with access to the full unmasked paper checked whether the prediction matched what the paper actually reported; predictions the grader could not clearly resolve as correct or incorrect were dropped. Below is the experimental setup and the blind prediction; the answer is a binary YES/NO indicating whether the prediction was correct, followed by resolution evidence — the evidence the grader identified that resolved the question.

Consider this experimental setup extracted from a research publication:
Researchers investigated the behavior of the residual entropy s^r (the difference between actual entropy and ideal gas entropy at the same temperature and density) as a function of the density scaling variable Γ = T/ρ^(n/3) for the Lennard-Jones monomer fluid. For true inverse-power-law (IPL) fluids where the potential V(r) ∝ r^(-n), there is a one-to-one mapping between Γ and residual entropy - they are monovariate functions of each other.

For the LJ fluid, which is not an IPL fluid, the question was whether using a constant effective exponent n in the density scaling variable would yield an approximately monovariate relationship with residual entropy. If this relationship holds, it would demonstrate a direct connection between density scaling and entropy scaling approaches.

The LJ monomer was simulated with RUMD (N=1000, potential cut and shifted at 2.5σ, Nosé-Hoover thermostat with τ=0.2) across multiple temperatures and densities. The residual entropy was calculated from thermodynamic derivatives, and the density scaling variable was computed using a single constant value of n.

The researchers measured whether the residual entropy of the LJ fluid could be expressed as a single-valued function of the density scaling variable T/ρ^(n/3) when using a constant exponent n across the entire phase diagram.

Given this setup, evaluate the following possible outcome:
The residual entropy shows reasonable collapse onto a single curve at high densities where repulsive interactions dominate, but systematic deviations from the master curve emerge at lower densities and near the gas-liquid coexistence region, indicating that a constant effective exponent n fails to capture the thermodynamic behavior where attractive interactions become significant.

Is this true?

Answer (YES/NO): NO